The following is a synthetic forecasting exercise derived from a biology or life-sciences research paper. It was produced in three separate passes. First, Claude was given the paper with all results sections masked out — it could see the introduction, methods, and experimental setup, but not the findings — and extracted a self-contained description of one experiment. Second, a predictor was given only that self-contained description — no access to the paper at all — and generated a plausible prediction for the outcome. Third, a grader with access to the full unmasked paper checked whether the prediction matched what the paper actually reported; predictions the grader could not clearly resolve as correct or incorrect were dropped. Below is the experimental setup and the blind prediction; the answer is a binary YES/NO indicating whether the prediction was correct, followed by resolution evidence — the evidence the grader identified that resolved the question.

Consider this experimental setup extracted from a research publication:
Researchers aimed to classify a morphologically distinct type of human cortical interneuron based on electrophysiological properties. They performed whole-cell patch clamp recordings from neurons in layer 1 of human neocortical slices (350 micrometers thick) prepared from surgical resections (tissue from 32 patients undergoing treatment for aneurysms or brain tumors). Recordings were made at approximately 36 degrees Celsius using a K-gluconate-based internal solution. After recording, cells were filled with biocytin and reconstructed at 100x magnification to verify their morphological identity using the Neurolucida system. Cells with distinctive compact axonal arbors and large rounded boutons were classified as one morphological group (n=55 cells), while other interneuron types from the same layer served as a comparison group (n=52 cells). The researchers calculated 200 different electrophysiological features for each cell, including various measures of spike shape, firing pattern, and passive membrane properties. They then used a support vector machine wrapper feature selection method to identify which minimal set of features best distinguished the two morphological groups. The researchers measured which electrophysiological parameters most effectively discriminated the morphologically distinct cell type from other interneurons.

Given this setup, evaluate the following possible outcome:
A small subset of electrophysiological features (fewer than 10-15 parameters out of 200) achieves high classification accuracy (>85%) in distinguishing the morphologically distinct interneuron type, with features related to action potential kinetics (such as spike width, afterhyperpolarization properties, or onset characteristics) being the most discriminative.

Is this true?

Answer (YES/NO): NO